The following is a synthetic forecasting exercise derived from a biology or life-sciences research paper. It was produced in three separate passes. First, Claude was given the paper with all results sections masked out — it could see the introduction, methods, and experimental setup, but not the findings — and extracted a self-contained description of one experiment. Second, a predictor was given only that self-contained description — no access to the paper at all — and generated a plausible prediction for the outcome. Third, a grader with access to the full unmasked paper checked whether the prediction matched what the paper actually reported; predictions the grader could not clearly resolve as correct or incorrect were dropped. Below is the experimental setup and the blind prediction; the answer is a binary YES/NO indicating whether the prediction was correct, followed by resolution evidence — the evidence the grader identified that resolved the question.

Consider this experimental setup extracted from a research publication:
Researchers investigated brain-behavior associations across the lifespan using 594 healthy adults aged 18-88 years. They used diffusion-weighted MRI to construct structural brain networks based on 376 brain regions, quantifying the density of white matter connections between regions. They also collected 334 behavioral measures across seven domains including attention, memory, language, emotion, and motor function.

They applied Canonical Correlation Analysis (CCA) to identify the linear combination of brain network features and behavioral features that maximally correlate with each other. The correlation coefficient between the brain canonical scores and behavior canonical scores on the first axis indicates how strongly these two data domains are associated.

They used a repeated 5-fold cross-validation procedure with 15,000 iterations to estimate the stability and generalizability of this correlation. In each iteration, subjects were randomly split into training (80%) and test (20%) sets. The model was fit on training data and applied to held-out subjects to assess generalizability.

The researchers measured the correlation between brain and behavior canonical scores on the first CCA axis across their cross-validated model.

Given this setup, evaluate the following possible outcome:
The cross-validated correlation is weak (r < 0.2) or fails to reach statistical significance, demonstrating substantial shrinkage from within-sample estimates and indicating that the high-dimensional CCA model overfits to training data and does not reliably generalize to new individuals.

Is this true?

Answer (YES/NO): NO